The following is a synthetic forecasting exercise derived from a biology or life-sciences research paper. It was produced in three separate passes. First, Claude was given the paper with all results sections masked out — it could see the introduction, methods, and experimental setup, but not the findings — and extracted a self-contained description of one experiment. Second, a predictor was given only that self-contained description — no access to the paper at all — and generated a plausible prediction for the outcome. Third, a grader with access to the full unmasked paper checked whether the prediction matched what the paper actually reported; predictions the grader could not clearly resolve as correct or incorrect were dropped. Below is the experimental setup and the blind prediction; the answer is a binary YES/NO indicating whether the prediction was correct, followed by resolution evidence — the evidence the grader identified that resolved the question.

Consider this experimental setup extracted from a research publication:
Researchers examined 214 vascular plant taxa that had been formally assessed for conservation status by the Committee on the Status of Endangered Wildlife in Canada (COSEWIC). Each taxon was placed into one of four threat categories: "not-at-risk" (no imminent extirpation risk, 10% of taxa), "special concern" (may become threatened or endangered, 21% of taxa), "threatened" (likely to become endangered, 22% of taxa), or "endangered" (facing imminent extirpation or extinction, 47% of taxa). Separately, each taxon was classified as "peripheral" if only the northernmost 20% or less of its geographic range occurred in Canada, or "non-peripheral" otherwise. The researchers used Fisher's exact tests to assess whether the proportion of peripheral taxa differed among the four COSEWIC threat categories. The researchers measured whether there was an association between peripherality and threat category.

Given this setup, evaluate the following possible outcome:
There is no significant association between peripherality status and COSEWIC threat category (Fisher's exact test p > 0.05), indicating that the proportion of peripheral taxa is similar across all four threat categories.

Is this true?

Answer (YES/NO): NO